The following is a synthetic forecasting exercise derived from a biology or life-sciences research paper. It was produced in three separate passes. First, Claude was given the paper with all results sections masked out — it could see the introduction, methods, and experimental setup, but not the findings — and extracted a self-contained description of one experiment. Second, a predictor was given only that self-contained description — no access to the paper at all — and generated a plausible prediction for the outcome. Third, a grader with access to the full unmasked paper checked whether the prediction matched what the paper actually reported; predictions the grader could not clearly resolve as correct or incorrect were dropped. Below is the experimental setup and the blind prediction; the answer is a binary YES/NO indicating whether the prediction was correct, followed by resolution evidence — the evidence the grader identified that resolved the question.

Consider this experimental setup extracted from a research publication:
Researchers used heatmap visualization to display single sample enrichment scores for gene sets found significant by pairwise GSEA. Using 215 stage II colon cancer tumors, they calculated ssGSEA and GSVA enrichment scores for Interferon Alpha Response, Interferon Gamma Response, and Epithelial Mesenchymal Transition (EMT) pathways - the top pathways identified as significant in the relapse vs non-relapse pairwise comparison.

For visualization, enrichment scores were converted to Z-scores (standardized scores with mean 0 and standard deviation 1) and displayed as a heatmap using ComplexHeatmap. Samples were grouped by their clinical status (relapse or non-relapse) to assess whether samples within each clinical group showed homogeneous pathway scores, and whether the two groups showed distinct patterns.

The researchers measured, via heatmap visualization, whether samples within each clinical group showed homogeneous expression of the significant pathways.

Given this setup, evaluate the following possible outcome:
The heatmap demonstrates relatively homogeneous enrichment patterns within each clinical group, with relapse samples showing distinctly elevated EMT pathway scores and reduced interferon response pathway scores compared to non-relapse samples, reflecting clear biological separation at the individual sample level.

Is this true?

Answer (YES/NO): NO